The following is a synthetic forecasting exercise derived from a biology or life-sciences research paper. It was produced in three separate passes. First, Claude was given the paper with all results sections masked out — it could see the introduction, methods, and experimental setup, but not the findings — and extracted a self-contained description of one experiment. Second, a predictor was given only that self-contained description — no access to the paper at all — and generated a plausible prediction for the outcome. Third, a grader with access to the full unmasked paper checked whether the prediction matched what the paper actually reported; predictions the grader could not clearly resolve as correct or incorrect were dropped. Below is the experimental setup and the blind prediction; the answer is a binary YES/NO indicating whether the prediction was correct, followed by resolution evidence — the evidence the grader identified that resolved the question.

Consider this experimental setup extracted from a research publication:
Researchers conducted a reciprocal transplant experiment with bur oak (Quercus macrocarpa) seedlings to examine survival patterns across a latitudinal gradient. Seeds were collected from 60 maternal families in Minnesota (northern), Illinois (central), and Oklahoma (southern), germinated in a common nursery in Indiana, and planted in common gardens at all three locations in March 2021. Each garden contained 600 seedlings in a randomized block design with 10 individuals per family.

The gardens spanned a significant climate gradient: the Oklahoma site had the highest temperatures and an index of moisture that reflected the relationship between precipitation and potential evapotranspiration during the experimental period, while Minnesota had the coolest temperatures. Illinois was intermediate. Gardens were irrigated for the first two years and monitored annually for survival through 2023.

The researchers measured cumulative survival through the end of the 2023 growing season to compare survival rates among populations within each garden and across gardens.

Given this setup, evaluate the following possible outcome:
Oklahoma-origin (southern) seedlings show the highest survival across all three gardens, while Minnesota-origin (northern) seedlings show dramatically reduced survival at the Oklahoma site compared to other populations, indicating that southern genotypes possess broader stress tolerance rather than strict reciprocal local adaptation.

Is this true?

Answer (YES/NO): NO